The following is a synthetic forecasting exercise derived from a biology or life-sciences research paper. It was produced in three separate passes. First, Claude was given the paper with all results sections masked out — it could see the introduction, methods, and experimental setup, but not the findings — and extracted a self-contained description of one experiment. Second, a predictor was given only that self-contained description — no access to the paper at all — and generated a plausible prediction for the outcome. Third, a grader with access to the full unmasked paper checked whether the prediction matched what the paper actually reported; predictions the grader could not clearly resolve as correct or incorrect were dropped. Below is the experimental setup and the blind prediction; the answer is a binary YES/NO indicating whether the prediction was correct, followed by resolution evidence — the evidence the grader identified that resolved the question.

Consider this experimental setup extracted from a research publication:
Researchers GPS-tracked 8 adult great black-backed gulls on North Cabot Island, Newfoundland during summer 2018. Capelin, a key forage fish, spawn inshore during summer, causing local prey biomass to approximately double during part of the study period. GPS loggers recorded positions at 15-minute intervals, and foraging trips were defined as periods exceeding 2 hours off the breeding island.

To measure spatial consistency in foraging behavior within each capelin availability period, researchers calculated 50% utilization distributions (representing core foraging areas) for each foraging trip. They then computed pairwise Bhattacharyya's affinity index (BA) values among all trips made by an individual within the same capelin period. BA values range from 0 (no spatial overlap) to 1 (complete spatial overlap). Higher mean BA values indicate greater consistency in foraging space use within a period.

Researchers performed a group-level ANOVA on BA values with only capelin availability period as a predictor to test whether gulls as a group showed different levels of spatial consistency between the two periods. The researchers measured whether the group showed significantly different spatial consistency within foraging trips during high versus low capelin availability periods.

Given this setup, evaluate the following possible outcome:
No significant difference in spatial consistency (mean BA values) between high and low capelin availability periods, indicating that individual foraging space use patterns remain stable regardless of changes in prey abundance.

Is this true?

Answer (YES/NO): YES